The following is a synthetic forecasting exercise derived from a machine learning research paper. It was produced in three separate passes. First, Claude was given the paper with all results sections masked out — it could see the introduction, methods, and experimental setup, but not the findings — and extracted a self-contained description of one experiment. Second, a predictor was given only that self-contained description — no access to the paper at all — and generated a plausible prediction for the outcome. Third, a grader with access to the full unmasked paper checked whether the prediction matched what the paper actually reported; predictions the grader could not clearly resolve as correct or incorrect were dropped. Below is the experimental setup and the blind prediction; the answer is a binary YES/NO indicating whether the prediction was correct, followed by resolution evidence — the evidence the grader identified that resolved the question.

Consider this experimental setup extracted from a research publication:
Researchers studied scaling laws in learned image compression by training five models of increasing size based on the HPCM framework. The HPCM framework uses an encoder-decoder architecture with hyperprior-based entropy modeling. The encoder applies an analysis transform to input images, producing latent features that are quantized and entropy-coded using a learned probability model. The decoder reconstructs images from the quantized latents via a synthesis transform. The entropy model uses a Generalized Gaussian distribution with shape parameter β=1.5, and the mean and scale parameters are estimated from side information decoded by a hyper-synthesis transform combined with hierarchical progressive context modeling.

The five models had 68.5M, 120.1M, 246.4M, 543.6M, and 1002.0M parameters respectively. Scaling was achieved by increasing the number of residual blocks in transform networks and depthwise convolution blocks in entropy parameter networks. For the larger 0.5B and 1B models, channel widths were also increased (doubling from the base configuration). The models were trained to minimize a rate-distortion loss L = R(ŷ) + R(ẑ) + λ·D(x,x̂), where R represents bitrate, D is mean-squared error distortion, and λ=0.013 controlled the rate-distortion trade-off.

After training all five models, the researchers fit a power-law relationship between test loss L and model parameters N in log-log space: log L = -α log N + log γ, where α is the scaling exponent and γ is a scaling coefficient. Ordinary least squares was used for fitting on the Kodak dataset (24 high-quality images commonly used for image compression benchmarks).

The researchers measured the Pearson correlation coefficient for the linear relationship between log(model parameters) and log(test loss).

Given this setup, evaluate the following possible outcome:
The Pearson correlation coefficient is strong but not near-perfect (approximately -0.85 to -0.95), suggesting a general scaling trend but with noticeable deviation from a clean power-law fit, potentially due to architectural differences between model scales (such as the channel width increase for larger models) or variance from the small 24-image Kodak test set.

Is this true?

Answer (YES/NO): NO